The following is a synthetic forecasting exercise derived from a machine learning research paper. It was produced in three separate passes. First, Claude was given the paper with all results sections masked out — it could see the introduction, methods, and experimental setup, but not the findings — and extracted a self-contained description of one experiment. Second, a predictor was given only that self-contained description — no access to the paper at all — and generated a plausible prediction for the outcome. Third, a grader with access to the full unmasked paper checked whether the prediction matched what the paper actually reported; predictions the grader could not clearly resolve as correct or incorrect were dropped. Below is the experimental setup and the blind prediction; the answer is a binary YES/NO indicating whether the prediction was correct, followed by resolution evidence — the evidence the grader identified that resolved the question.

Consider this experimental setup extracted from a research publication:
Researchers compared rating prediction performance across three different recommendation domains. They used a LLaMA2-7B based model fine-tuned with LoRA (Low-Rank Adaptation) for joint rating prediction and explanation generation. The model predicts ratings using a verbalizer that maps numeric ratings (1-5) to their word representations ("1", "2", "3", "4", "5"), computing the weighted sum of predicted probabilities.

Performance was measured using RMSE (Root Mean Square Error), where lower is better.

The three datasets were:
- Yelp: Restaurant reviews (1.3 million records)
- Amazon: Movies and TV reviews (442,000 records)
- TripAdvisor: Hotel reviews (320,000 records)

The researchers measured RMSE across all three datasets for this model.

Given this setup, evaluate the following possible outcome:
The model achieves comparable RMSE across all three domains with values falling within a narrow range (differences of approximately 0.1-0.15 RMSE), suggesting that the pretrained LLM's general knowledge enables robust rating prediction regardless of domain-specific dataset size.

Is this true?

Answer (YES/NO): NO